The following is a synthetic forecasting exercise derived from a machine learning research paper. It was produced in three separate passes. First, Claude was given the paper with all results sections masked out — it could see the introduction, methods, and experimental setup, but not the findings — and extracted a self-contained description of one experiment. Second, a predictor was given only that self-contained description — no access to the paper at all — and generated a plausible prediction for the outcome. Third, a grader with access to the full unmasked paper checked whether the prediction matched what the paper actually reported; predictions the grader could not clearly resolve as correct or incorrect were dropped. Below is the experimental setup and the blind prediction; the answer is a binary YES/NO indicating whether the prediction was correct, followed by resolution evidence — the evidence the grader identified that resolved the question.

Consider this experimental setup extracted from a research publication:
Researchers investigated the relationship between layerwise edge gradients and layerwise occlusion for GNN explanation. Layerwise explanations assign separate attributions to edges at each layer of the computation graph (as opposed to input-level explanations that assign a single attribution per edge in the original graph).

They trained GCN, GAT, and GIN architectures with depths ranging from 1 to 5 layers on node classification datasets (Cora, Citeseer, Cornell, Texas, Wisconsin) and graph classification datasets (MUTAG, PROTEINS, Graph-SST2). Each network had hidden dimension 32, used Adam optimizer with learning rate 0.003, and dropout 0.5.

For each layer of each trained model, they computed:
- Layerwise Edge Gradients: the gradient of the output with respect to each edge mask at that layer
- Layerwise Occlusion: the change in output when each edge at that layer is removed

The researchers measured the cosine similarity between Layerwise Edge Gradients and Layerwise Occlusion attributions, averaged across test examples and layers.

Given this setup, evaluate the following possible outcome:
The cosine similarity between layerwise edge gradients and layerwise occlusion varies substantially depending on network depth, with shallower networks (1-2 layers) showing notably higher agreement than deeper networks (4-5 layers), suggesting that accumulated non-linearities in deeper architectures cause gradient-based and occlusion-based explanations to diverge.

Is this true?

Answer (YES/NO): NO